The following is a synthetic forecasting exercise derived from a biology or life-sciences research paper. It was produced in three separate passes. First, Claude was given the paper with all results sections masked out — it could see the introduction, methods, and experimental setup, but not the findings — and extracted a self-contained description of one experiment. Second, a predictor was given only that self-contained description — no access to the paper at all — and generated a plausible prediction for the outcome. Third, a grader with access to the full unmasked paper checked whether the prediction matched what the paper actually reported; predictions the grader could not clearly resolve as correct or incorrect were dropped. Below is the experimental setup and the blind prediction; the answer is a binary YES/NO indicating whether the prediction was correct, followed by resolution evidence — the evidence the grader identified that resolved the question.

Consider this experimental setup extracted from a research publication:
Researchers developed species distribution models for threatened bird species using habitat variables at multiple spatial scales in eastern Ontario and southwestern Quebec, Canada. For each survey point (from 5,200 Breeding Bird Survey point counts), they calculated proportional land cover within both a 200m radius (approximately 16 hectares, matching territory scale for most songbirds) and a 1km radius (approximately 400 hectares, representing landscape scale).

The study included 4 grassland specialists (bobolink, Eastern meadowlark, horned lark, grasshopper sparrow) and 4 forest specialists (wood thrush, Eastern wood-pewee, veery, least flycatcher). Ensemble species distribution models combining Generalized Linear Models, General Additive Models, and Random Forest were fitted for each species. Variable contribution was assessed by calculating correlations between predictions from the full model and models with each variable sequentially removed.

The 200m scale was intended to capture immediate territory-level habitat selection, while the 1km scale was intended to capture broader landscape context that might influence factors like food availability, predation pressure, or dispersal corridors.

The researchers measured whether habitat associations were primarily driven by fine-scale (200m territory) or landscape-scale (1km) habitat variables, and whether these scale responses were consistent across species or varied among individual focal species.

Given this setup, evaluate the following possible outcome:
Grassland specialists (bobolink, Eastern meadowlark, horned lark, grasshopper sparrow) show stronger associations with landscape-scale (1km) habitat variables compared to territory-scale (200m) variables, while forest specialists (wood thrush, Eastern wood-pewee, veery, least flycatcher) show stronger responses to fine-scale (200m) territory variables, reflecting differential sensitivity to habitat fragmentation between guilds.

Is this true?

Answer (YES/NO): NO